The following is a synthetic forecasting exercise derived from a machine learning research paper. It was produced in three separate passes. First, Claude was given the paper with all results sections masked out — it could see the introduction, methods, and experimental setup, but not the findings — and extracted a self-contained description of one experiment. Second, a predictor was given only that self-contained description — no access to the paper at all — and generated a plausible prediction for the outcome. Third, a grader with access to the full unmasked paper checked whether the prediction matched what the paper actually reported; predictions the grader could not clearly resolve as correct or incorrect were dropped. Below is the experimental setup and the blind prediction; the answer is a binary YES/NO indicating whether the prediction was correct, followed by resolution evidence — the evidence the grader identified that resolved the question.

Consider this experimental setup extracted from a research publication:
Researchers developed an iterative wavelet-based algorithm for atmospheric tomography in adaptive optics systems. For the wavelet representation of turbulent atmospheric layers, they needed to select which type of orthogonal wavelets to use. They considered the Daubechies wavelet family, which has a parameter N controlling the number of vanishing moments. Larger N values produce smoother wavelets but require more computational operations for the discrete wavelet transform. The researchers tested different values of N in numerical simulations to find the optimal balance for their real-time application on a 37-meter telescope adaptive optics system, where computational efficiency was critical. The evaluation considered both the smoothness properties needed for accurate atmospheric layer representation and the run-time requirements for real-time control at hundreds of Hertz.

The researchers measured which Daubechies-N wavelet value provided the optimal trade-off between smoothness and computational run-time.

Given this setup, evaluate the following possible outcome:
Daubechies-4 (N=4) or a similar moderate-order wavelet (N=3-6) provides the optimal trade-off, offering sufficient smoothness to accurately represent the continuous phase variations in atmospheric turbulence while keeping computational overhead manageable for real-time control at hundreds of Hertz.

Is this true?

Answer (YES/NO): NO